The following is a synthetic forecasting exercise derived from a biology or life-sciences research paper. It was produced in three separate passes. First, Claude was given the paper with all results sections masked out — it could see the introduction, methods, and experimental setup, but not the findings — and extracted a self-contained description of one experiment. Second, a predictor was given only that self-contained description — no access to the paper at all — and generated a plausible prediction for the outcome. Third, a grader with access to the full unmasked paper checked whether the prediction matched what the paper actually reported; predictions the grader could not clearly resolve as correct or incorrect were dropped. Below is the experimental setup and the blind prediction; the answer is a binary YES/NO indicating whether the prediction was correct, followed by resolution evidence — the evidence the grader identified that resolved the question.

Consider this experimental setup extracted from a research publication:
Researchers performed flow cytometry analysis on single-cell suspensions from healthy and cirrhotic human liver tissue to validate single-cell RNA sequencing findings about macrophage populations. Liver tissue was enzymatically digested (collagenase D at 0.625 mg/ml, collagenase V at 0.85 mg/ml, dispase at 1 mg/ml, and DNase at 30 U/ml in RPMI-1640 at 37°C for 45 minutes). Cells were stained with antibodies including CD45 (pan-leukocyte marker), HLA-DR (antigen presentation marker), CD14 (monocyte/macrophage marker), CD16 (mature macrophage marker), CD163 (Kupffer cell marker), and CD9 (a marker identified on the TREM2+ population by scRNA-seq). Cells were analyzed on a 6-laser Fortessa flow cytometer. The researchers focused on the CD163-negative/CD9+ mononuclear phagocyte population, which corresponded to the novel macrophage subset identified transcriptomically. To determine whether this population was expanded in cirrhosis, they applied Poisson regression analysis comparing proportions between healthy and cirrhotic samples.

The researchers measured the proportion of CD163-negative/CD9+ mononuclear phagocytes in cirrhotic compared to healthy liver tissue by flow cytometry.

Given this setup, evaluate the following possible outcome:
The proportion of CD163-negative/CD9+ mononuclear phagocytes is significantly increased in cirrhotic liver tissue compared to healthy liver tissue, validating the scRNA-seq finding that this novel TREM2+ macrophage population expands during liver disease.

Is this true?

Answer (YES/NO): YES